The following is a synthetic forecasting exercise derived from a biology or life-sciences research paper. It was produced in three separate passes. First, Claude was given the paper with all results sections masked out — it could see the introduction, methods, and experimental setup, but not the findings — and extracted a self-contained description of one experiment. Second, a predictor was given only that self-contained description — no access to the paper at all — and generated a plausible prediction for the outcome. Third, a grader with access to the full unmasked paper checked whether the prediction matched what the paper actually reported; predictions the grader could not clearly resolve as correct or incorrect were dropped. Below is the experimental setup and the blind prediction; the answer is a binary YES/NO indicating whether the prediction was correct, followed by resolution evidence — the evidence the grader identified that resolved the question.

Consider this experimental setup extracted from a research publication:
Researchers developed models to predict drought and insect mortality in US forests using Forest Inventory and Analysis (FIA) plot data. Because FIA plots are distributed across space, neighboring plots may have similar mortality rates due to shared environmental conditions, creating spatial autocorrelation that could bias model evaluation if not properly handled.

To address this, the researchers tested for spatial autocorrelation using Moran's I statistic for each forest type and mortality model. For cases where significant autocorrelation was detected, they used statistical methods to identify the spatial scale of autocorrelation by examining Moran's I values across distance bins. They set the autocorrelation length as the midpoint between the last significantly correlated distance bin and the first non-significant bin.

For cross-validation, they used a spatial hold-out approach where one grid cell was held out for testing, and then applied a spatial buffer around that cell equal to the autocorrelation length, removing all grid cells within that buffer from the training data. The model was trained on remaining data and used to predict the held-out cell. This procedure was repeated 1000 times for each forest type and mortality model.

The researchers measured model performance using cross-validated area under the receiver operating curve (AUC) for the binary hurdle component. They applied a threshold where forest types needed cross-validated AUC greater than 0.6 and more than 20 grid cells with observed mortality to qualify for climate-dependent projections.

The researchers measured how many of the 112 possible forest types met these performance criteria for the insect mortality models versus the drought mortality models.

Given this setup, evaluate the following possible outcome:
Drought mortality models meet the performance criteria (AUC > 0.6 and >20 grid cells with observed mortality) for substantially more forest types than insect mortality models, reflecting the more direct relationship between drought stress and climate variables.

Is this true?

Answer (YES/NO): YES